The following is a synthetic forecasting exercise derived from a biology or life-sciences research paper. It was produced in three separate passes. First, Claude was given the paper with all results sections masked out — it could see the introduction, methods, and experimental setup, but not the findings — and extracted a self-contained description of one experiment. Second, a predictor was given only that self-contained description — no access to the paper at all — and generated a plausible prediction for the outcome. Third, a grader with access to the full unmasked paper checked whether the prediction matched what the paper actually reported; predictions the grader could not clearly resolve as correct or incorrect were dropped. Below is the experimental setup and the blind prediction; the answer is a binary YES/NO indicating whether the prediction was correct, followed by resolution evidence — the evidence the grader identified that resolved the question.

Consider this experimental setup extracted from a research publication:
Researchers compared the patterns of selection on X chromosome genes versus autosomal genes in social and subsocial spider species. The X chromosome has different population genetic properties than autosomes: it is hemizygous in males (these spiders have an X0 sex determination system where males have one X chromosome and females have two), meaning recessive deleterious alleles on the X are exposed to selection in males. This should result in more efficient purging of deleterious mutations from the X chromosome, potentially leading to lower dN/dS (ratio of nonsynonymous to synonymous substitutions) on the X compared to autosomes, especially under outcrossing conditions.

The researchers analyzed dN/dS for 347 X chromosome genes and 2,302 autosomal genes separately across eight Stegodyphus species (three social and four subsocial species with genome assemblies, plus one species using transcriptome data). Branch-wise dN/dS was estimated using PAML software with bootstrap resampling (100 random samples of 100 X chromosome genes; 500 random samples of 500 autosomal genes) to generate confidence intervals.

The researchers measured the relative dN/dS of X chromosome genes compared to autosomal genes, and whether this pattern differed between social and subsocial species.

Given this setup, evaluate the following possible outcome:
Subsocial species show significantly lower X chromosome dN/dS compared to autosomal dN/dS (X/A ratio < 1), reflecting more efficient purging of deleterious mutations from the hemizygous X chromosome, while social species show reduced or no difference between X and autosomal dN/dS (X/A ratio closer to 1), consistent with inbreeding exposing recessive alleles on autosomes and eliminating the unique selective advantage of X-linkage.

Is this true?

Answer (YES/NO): NO